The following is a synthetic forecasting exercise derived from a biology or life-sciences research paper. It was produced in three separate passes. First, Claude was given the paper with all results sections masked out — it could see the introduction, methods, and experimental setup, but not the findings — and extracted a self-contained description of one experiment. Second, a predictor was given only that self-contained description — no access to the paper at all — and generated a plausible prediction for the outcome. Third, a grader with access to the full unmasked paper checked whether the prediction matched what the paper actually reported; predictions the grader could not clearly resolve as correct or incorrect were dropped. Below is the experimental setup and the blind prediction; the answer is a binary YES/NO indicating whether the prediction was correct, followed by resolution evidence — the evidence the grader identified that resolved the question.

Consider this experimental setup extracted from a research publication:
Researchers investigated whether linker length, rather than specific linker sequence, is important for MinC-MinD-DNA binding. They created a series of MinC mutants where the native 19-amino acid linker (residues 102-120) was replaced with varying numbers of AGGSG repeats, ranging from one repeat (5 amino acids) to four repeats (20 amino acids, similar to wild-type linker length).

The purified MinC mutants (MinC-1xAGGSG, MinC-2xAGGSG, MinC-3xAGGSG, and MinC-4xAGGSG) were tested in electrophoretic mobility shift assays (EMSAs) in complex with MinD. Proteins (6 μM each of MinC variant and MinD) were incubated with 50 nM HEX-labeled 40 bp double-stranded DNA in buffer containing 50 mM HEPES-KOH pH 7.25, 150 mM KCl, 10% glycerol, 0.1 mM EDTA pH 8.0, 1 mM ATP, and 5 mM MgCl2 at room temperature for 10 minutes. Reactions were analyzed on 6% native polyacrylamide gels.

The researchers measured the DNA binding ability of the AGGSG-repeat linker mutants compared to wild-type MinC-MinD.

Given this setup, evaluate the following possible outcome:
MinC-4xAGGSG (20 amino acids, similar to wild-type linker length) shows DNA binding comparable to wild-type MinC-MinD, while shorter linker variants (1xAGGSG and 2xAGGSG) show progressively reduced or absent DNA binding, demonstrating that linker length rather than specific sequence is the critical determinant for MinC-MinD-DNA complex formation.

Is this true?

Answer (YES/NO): NO